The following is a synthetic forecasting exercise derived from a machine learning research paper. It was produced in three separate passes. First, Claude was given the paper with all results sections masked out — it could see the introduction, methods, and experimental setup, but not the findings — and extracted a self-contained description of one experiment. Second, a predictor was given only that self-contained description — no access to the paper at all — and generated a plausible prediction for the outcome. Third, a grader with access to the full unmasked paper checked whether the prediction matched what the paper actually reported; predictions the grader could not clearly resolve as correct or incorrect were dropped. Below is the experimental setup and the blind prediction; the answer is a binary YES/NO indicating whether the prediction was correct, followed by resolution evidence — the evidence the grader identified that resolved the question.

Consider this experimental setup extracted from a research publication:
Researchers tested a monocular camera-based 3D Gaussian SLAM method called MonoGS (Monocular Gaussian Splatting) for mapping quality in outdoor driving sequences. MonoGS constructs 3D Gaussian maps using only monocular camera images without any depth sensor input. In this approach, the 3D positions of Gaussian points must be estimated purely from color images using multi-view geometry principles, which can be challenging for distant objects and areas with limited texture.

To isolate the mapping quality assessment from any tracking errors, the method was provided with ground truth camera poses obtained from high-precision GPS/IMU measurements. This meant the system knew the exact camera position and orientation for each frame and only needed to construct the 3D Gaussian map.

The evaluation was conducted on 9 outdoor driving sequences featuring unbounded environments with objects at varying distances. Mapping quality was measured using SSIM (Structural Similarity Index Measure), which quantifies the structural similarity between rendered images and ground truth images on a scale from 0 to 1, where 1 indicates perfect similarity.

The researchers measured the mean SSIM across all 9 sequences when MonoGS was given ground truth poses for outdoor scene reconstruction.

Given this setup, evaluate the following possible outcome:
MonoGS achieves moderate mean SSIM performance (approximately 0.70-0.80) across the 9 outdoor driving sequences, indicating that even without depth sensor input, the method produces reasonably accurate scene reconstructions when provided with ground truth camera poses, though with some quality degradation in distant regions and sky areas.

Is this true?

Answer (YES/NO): NO